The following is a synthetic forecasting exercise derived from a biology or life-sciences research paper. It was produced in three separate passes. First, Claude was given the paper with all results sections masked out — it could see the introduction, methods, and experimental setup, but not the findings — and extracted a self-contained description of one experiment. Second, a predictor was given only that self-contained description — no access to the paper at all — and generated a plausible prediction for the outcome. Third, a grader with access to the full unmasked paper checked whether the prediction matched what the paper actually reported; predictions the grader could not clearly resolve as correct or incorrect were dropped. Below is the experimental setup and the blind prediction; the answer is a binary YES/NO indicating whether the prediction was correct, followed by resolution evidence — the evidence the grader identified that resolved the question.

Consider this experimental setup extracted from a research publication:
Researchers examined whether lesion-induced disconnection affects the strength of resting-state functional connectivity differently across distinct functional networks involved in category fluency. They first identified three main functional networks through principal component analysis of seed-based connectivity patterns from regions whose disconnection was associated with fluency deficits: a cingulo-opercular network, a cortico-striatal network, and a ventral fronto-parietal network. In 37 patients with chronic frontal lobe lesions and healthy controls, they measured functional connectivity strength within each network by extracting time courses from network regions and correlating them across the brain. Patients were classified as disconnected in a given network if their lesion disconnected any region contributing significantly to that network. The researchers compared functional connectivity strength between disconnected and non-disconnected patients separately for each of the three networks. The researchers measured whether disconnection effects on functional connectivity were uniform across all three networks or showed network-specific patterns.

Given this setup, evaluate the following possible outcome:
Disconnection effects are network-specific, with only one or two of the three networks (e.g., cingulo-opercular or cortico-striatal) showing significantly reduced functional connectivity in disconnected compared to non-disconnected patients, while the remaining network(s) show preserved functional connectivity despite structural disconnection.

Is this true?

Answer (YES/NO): YES